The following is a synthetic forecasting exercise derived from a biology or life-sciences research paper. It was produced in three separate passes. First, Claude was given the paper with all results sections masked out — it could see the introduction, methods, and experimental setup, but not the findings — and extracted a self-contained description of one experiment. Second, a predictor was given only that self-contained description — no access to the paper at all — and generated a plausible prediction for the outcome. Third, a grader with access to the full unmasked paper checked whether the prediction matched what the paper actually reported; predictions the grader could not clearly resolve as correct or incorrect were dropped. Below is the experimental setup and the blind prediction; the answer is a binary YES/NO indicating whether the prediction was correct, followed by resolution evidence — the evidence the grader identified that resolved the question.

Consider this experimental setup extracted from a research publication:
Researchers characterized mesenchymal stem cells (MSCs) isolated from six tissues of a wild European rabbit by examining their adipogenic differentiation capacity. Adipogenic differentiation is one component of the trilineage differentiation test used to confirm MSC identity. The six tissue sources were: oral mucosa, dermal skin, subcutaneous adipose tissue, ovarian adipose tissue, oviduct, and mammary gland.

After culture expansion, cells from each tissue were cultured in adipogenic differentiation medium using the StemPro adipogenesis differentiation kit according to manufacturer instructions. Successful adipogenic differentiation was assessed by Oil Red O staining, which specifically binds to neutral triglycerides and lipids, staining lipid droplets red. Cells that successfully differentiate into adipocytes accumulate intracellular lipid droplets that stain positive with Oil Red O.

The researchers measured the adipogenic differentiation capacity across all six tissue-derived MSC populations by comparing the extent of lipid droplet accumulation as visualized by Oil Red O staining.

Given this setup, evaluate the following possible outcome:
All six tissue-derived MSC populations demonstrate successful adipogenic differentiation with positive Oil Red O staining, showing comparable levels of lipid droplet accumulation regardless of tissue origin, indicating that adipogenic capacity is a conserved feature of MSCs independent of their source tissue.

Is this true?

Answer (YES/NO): YES